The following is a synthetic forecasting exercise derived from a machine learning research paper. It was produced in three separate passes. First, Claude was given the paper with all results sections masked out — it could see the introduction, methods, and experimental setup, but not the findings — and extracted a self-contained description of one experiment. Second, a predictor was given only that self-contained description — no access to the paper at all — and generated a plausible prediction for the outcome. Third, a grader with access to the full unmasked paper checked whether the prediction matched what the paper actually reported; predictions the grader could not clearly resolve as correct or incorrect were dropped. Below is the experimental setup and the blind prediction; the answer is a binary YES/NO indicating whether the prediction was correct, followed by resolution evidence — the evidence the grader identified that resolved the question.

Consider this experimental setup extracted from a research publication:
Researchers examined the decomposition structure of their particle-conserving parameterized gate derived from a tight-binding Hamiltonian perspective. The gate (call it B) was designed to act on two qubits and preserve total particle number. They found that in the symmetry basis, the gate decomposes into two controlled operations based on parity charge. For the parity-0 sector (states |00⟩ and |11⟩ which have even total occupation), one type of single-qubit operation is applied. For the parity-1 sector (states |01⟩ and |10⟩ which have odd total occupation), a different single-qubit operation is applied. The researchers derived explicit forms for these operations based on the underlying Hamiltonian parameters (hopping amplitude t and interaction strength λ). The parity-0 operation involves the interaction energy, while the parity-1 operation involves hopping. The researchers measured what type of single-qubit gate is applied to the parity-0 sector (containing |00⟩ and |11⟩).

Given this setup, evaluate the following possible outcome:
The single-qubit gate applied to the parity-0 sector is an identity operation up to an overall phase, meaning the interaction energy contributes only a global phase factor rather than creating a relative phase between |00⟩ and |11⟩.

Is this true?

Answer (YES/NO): NO